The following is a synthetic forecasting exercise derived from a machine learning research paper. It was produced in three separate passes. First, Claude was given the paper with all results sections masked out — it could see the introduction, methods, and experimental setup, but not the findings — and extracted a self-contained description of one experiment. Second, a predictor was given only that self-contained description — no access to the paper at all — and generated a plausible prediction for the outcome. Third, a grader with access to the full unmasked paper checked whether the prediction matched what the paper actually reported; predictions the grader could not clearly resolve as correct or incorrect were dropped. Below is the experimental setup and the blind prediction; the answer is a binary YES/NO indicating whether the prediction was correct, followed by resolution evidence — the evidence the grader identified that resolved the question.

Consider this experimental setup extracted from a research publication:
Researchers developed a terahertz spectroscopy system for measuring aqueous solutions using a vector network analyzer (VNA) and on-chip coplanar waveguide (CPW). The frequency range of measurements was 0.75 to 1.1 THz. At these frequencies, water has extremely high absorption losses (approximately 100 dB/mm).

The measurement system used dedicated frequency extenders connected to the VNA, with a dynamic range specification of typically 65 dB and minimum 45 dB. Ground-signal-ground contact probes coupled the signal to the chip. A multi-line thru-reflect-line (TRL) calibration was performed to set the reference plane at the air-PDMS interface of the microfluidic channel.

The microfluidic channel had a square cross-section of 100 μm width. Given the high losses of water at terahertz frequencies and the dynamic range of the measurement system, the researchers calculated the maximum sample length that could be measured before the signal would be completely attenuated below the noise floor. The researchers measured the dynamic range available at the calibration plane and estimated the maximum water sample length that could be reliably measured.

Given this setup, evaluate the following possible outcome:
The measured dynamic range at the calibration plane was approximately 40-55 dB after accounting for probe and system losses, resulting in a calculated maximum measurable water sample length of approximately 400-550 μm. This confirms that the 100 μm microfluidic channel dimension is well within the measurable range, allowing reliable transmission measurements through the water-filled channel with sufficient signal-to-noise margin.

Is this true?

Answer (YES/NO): NO